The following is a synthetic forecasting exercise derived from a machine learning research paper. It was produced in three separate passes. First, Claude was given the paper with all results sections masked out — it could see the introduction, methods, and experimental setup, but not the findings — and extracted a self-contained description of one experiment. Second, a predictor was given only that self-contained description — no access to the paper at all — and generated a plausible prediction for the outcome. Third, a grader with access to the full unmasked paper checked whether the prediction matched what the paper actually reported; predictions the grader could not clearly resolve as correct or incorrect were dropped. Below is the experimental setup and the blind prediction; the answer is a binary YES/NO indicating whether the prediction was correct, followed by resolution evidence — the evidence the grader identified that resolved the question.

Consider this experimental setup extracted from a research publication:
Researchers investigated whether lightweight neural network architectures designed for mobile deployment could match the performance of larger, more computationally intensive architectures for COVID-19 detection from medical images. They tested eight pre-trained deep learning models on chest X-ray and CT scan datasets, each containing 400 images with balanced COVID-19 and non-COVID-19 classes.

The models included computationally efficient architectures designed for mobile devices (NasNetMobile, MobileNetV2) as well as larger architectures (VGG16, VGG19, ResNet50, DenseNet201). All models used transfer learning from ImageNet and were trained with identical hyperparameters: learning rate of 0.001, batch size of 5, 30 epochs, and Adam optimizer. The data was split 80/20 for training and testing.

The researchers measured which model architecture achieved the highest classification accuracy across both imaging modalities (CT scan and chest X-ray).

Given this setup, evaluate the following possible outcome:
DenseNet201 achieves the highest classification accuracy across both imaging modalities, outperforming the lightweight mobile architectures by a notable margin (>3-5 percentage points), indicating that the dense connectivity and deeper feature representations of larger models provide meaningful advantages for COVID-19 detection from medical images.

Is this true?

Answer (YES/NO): NO